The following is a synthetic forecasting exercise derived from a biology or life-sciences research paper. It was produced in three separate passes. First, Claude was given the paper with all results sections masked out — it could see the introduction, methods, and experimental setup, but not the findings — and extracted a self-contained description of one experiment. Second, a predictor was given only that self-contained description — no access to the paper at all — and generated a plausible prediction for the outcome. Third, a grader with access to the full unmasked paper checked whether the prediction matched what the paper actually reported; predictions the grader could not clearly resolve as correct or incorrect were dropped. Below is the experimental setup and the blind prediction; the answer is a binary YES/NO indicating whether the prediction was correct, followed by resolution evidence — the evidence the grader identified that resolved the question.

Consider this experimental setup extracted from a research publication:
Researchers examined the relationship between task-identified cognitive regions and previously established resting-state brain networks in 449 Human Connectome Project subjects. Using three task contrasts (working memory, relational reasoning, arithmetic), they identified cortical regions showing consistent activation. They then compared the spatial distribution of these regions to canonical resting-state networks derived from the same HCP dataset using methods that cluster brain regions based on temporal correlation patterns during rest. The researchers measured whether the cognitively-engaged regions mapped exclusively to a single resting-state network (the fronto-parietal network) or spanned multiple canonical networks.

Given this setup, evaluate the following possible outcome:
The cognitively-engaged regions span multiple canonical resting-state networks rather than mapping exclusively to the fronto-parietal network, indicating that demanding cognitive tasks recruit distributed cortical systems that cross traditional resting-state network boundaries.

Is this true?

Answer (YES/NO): YES